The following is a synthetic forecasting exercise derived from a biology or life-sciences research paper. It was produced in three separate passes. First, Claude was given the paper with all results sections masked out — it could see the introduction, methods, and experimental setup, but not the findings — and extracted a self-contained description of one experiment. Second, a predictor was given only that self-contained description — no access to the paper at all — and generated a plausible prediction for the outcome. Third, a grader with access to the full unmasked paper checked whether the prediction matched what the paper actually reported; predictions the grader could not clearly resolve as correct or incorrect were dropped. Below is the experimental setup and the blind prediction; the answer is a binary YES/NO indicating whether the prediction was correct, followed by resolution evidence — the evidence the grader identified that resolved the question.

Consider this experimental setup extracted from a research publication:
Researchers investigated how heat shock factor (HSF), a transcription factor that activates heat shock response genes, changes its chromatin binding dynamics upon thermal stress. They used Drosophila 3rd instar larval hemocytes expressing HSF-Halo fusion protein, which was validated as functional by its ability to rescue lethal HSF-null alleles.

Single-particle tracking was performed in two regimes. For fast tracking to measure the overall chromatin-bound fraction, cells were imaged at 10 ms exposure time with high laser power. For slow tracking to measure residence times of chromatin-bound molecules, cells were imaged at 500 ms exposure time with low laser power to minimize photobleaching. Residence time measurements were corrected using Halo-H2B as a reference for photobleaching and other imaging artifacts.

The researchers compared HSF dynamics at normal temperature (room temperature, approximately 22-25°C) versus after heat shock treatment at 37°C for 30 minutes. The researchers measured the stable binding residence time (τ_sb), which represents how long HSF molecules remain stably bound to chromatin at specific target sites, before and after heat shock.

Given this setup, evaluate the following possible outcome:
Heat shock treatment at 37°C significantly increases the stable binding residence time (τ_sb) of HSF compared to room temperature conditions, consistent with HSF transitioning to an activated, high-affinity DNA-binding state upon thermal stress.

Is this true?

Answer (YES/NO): NO